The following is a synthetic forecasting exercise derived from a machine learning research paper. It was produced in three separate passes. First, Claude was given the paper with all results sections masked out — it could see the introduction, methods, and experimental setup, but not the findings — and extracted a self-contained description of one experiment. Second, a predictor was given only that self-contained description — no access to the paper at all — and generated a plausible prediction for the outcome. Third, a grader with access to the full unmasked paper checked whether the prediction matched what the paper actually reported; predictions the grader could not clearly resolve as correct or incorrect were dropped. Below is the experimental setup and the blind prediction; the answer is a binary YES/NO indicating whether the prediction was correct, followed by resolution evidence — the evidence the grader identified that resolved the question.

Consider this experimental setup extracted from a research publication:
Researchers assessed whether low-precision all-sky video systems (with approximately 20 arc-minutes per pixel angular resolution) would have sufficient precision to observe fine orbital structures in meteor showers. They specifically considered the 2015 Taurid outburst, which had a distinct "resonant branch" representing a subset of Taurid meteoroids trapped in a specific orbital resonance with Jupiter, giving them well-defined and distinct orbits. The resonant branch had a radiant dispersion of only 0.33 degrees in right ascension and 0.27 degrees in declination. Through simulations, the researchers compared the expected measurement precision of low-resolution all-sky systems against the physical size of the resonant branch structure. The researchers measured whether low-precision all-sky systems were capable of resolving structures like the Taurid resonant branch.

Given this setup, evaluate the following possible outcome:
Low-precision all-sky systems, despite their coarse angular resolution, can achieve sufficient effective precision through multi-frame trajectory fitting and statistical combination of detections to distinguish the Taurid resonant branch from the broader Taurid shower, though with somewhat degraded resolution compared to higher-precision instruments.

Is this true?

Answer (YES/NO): NO